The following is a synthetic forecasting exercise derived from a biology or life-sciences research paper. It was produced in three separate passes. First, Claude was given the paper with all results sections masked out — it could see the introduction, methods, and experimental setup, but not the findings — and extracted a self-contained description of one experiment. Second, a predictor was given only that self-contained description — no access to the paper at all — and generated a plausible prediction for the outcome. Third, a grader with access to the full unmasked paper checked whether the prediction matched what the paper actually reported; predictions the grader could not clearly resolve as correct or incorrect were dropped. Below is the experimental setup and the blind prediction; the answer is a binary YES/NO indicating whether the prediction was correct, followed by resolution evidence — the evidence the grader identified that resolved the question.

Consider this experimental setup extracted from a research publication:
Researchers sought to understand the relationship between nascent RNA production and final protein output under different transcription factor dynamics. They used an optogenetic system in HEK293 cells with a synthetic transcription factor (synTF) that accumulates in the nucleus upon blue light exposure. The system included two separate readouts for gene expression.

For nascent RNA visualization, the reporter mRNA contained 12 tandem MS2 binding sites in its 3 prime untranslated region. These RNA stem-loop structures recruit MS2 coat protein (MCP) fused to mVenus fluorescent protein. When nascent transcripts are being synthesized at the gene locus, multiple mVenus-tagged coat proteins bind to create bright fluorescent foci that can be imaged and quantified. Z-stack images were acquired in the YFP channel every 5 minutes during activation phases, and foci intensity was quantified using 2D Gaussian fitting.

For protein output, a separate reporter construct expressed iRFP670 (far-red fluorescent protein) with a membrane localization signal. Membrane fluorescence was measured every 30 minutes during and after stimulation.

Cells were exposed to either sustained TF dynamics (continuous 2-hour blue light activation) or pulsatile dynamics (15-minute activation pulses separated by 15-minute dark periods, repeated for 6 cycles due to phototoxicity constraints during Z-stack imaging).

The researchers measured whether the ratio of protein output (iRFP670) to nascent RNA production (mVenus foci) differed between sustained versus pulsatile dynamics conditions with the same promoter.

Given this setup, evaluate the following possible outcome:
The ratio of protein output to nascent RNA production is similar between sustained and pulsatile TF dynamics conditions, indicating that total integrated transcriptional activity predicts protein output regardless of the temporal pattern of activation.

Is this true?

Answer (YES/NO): NO